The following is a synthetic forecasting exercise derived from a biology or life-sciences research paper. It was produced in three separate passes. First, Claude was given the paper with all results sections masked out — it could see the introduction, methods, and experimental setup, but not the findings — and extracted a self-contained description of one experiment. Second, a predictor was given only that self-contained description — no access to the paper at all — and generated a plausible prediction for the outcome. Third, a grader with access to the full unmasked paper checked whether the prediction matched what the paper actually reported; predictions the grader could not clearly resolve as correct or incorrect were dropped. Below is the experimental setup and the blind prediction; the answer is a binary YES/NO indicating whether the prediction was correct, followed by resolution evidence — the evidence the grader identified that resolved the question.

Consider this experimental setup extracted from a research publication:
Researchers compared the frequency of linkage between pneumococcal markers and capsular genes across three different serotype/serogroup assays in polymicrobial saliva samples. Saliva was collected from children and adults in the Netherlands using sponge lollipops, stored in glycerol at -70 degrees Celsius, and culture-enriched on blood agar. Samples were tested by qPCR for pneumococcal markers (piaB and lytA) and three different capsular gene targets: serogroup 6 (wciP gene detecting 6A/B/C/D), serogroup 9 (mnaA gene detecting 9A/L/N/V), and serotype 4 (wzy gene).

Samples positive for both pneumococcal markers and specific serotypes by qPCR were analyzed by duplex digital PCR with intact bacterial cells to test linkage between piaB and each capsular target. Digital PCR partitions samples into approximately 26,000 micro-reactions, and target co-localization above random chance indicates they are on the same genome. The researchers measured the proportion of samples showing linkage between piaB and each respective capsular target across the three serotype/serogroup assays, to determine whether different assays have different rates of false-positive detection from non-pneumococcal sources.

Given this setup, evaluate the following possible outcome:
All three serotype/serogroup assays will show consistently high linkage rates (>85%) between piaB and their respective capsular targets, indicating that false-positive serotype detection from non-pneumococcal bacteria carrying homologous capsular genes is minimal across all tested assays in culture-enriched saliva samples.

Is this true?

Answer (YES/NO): NO